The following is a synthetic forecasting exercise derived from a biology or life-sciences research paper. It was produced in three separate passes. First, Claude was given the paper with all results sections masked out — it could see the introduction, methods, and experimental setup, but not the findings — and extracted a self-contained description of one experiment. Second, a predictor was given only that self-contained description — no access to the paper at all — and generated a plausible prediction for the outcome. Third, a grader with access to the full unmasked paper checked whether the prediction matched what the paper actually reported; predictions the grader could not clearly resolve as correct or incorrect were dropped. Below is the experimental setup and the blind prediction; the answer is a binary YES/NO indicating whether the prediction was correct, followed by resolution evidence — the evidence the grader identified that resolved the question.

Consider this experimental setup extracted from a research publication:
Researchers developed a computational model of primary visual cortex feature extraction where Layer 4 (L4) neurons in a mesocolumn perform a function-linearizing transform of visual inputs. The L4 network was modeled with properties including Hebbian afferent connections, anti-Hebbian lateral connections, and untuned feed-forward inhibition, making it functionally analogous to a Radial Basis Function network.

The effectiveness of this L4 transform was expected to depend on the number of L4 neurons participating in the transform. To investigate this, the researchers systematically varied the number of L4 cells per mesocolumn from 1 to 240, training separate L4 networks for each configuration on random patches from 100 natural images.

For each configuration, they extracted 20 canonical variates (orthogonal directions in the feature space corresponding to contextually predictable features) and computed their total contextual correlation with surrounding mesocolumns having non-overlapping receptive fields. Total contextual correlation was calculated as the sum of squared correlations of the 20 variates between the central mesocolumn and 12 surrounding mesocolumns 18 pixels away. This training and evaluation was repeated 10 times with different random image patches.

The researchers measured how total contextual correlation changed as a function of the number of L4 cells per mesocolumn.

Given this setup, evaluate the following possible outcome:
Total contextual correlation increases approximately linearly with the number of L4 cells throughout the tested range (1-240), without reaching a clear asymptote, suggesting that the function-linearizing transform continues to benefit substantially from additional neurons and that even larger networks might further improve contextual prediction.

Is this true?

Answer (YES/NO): NO